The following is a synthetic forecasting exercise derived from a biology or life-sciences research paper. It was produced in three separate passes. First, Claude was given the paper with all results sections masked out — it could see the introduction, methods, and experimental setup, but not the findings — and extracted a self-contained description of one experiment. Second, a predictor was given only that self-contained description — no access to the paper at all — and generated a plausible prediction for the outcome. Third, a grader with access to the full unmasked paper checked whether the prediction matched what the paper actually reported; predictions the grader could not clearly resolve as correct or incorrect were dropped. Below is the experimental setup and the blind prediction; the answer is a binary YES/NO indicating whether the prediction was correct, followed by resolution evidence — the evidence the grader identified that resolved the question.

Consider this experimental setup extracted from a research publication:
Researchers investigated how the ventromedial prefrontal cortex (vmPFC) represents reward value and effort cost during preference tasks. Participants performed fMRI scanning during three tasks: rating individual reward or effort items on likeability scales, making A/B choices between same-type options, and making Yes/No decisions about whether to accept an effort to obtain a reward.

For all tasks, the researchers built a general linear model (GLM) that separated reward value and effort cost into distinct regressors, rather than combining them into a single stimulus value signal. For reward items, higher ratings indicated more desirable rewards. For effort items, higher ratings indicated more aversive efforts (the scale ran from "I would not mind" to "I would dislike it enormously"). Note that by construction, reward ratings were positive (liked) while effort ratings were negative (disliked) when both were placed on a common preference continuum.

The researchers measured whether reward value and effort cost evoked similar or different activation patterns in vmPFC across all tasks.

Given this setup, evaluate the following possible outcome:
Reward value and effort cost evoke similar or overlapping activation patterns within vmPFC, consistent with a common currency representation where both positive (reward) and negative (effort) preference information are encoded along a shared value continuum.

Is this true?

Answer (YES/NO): YES